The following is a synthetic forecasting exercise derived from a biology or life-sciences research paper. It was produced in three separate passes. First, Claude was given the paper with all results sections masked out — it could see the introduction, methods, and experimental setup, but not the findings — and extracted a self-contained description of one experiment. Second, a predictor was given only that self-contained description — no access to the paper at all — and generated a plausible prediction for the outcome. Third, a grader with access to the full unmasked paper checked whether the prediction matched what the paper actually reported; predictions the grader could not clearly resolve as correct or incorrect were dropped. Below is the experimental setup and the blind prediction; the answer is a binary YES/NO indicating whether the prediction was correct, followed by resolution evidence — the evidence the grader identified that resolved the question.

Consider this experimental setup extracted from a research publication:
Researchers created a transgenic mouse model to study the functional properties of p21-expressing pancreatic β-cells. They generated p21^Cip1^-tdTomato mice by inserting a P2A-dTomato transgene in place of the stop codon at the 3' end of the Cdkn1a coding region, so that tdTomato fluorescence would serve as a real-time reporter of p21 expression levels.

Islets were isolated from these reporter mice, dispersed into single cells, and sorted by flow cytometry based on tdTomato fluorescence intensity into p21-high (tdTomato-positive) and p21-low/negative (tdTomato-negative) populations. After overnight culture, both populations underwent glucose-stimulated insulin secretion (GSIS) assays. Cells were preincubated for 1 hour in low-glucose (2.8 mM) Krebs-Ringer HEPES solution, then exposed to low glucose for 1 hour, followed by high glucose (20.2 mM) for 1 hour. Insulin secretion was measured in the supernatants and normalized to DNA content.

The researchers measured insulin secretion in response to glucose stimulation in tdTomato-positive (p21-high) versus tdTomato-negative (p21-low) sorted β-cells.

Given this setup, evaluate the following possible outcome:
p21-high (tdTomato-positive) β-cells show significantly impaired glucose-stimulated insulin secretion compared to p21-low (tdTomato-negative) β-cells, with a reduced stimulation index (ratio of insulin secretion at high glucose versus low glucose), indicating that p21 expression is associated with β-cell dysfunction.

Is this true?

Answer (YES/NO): YES